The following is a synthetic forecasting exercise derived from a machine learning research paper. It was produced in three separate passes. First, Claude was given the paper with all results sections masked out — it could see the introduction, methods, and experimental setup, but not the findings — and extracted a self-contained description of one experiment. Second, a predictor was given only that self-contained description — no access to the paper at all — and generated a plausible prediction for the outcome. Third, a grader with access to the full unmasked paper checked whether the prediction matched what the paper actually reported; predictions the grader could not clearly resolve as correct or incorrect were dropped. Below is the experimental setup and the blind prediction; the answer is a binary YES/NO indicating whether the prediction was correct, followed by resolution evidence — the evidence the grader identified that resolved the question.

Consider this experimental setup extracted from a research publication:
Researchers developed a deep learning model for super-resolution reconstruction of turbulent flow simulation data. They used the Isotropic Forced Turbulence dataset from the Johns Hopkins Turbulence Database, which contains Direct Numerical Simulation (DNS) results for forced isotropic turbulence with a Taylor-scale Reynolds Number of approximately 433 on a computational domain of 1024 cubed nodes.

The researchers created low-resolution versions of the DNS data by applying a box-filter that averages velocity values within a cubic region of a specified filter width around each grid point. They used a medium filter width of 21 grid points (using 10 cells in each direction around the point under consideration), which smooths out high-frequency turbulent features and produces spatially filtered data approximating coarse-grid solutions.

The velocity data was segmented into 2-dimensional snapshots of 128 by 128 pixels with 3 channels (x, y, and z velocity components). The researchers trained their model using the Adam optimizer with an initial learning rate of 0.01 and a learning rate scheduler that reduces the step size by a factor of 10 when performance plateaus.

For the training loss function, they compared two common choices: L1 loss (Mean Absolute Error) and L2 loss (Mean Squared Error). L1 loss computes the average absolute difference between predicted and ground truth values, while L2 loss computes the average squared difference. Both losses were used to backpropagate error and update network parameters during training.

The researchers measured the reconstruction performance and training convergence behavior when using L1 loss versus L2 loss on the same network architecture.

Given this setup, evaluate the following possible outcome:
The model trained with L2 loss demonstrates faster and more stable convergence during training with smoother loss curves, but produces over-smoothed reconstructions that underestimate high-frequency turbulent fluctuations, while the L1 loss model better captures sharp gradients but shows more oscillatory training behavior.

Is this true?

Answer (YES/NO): NO